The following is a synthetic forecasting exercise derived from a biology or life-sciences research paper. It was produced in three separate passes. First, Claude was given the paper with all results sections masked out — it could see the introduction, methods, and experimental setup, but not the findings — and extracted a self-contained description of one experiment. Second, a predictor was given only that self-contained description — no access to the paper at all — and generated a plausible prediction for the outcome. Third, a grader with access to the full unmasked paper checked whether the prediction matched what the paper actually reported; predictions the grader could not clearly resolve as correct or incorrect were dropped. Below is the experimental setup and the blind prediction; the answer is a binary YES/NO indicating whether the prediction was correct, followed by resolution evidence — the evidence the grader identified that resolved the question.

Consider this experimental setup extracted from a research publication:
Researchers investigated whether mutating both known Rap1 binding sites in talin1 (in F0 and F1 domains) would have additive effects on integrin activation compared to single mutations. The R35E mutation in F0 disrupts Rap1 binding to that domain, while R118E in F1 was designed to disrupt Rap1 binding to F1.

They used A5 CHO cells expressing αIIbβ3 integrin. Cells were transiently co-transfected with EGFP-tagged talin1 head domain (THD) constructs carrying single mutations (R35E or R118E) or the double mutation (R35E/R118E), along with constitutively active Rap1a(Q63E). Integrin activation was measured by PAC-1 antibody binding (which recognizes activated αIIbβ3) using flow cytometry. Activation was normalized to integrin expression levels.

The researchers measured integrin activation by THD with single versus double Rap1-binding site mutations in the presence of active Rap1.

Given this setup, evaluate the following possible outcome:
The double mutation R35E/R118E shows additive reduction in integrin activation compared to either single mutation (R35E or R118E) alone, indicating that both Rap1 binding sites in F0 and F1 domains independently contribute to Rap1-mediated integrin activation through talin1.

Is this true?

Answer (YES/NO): NO